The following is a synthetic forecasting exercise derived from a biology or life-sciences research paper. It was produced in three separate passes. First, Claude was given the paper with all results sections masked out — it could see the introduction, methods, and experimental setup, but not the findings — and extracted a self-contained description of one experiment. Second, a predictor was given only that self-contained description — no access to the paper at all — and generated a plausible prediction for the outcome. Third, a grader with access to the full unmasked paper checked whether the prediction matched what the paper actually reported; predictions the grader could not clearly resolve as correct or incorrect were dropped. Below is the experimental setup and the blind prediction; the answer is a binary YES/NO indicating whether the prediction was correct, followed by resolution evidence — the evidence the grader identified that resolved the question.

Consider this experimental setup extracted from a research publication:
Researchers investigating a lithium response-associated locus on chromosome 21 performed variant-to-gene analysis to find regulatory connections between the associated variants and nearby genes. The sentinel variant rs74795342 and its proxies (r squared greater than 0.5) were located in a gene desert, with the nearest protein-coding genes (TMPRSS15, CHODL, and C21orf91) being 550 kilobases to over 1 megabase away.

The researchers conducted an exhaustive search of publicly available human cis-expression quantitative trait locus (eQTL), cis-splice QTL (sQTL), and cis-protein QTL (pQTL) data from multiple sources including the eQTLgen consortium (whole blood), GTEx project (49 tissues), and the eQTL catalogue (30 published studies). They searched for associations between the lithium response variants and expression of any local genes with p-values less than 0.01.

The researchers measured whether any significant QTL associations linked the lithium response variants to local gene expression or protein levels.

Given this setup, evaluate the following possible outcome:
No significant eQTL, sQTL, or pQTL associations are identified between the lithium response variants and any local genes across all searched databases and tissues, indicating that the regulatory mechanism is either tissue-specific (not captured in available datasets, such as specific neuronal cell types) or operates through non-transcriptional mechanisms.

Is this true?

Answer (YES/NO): YES